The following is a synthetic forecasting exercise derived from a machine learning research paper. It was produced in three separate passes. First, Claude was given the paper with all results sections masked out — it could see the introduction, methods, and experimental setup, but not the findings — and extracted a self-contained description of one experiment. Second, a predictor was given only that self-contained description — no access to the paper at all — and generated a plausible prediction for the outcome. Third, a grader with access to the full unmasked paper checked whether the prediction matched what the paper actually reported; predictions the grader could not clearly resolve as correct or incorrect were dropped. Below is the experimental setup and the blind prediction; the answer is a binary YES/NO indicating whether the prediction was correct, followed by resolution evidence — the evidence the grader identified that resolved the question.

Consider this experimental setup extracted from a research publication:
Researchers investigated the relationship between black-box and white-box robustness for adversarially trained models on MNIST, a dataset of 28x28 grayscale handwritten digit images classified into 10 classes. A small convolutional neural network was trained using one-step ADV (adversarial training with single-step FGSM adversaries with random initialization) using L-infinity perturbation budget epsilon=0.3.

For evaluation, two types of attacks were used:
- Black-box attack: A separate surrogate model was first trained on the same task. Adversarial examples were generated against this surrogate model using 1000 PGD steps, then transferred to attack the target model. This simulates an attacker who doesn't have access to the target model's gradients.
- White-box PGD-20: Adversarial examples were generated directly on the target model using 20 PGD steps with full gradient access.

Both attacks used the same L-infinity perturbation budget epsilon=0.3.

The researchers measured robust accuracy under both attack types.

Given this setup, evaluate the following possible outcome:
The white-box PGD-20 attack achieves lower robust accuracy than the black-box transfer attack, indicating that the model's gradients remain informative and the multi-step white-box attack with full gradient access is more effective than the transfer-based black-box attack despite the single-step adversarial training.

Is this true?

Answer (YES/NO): NO